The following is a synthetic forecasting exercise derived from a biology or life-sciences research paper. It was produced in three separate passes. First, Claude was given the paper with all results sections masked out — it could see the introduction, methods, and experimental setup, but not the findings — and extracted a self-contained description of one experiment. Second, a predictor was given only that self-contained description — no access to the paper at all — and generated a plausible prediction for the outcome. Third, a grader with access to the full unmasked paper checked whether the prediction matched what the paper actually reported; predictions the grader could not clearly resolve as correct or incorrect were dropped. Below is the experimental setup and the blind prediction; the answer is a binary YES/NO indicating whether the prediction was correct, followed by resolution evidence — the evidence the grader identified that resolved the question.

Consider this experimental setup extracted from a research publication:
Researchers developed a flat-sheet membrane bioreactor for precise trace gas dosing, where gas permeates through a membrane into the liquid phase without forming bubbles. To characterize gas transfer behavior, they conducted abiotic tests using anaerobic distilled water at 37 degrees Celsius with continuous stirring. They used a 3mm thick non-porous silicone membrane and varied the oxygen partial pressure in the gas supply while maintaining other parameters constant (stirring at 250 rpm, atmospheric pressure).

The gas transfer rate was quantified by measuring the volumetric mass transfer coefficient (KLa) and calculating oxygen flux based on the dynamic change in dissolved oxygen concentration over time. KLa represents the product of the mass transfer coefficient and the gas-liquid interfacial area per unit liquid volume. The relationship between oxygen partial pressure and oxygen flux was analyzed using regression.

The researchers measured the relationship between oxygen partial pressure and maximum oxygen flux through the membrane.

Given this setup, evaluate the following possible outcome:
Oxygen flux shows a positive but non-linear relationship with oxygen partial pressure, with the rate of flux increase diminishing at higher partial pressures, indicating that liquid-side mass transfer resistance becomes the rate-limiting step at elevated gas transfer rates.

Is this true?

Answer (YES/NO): NO